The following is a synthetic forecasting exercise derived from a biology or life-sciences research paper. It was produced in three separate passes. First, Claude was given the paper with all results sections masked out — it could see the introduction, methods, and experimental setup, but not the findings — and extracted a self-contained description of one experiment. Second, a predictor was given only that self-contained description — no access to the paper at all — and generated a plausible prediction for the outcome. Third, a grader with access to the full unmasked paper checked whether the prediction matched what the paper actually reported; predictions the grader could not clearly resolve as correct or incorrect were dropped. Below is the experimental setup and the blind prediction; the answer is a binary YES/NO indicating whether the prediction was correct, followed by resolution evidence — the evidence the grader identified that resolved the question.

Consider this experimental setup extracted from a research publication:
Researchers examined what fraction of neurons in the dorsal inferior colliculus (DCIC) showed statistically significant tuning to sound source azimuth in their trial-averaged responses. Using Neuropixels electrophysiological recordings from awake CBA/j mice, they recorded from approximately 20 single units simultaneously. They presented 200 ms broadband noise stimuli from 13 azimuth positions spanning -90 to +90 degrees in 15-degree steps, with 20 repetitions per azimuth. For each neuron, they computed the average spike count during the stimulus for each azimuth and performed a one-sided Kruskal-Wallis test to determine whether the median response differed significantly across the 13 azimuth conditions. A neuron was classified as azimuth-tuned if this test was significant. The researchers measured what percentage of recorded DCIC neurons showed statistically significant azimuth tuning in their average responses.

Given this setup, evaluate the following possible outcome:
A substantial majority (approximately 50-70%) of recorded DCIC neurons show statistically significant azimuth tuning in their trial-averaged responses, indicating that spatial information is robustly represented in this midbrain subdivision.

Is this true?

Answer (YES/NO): NO